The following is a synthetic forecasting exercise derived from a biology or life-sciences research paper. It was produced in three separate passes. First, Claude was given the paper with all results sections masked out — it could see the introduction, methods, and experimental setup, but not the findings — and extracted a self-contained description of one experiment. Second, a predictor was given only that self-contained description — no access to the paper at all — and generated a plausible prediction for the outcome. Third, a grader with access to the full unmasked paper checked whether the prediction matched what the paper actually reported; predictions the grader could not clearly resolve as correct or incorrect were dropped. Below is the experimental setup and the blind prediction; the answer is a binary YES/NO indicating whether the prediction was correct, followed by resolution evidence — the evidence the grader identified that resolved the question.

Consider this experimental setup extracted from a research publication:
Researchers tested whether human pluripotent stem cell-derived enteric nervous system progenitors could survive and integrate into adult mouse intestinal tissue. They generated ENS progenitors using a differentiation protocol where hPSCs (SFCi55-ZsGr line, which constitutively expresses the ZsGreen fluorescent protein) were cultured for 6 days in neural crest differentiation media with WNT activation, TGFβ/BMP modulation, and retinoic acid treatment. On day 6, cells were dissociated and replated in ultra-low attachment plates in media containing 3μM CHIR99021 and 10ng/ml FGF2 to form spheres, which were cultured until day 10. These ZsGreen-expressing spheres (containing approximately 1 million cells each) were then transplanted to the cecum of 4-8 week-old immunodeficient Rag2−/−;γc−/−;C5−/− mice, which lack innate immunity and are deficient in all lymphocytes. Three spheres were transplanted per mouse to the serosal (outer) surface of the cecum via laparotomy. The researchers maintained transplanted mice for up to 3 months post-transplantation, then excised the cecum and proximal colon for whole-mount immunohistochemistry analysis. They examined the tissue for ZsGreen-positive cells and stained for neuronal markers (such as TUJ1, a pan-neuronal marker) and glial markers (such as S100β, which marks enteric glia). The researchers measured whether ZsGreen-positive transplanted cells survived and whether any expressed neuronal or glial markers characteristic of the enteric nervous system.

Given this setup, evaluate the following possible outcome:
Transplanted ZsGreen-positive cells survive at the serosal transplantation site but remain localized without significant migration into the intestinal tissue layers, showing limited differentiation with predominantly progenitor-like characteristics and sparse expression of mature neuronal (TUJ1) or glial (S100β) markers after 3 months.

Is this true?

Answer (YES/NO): NO